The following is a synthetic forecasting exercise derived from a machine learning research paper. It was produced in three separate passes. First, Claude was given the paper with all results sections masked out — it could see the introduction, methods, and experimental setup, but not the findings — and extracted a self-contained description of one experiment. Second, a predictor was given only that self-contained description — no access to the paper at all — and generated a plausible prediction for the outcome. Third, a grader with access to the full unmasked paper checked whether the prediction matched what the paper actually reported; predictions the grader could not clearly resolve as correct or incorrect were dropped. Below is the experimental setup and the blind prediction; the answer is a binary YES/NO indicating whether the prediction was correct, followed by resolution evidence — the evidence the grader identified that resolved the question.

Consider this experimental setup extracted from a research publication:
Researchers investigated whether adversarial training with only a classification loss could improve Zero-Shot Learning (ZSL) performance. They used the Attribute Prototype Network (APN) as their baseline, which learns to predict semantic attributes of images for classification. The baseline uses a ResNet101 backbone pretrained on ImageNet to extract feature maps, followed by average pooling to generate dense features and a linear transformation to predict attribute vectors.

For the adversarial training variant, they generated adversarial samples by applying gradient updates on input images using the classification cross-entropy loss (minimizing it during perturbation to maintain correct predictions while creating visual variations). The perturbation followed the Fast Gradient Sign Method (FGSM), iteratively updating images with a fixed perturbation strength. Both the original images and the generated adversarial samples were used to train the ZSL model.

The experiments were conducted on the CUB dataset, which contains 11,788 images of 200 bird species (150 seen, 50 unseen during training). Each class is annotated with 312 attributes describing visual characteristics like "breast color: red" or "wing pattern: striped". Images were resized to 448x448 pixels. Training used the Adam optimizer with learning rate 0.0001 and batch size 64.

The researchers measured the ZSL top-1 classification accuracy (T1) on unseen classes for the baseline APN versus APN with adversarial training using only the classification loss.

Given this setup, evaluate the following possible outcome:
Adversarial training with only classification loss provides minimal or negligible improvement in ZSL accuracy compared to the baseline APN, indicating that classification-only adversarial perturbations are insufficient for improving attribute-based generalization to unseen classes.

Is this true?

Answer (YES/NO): NO